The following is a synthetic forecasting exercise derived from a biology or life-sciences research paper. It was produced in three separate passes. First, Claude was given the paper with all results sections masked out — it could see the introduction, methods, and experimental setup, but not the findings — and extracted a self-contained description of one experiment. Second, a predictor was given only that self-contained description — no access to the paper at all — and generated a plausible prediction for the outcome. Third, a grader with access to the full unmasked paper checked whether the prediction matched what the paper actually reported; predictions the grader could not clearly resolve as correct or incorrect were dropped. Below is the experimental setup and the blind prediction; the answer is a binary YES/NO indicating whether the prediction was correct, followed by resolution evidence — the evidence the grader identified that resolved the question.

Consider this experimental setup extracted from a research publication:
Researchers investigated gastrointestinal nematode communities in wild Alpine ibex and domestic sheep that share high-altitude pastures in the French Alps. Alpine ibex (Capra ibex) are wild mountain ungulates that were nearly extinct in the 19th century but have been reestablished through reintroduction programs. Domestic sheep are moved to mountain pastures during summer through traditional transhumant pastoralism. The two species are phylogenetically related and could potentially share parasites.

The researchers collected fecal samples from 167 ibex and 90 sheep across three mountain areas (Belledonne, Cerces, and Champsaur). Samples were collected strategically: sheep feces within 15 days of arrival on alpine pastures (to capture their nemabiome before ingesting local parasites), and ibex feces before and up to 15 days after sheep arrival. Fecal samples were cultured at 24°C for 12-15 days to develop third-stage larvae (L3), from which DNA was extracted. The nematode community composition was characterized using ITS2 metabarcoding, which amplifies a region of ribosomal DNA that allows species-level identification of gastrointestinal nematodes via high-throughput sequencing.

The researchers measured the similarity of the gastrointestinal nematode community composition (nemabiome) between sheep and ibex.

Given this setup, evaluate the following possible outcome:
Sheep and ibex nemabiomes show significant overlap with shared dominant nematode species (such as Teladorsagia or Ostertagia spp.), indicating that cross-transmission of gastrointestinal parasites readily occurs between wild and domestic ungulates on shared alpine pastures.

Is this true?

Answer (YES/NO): YES